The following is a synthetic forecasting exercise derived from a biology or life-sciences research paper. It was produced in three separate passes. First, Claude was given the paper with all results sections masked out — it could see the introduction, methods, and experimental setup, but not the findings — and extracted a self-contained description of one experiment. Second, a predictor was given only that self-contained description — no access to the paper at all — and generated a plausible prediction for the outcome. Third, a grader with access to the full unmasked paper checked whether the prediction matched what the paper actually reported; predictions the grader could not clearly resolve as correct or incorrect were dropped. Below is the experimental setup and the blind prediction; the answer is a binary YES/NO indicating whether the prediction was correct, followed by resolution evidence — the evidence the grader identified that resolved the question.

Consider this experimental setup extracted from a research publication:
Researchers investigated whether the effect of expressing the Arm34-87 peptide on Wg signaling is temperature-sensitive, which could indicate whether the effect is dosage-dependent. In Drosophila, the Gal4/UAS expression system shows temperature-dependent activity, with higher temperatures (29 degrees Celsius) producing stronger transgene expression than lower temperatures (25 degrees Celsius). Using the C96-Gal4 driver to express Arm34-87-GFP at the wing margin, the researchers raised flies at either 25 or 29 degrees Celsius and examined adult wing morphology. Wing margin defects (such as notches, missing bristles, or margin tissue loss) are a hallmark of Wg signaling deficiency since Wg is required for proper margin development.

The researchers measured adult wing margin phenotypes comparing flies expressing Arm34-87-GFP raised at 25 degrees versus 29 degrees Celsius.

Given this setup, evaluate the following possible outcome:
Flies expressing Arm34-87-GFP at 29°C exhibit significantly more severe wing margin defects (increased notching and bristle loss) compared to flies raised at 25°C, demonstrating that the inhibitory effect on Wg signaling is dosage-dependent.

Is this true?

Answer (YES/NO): YES